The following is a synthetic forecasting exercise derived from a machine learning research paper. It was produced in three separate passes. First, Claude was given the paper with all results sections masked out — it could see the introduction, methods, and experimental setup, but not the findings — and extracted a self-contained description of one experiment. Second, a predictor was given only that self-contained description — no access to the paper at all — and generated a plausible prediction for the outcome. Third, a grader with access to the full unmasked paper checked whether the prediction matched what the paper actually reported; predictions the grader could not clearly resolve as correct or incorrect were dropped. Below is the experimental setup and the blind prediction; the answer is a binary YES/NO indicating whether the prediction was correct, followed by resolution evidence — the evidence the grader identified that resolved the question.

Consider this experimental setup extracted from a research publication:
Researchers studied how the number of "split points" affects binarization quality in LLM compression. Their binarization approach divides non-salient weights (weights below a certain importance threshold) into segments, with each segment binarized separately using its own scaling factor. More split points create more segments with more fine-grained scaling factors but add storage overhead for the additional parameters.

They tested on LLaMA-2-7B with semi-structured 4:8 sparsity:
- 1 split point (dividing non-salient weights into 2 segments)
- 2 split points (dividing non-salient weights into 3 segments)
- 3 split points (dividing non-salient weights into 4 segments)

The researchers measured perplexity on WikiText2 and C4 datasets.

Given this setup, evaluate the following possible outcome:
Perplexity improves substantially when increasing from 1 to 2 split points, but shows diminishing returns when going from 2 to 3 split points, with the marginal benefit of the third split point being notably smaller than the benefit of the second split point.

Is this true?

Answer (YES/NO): YES